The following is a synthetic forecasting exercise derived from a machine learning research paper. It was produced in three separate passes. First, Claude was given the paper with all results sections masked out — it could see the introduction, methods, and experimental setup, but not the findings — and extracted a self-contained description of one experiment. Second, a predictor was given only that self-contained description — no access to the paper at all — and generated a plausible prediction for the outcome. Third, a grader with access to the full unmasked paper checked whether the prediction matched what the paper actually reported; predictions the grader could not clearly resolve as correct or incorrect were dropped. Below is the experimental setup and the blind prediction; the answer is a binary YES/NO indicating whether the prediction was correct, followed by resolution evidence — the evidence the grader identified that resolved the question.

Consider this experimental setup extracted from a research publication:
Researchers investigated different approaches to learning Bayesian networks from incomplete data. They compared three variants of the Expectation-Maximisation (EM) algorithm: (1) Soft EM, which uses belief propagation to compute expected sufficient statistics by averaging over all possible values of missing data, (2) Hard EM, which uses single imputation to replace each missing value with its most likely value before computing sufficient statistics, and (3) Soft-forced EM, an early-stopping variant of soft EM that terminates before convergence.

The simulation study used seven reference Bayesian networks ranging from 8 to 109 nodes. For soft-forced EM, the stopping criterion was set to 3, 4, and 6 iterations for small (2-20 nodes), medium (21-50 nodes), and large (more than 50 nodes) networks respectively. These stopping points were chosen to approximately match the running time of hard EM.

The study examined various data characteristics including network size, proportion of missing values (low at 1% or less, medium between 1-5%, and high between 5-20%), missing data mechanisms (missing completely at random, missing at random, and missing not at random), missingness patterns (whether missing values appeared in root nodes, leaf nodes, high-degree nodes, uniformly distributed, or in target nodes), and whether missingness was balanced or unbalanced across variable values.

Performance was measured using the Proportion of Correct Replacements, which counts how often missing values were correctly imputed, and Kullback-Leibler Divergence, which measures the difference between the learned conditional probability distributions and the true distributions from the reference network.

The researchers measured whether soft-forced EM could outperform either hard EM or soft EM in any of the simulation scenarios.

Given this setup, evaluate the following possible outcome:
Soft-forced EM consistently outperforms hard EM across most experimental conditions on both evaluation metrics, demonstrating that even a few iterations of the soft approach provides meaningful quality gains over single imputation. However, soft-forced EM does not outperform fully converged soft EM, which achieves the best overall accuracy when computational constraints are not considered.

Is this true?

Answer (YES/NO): NO